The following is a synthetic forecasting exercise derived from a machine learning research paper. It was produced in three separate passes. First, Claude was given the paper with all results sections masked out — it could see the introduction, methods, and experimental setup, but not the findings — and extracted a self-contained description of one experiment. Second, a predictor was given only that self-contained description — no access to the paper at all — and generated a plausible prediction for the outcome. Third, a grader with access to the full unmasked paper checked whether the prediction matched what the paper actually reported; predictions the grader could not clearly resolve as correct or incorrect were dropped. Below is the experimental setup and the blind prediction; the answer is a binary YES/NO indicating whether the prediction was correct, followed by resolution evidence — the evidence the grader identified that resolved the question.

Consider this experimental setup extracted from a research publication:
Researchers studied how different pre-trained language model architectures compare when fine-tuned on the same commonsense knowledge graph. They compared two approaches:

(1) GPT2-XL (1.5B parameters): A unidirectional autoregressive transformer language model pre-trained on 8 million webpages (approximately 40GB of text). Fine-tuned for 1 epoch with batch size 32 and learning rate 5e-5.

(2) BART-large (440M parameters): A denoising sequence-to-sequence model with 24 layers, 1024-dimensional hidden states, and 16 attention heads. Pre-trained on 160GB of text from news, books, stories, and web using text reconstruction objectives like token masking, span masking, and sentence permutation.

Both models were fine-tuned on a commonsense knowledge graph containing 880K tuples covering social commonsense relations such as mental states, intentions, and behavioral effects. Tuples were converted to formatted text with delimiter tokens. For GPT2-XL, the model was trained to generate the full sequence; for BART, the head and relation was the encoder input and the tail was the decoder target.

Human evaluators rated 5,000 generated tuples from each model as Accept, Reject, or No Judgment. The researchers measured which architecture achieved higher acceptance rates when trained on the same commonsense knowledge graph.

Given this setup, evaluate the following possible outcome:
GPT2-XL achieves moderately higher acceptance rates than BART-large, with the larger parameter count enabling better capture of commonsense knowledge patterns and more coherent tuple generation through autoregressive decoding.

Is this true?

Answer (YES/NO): NO